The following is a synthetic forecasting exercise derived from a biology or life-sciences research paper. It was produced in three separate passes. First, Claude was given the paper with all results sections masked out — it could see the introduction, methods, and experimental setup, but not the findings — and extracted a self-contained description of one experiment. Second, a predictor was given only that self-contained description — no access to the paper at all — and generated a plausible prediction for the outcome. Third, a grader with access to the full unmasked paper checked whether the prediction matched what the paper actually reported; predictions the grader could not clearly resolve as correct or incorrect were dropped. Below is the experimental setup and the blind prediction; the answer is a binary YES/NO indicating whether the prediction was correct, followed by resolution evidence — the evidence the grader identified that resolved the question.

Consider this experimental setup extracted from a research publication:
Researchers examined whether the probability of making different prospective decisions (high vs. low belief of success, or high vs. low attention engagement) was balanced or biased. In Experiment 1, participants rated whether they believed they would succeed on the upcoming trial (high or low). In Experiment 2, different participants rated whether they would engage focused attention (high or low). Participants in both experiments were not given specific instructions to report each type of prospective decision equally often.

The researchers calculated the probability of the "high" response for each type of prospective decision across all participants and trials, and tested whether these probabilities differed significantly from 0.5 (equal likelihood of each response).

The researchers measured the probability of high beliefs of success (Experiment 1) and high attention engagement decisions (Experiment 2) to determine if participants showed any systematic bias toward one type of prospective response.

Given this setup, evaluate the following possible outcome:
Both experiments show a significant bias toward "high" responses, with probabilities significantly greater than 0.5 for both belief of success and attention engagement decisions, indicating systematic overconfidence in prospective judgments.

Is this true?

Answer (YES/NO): NO